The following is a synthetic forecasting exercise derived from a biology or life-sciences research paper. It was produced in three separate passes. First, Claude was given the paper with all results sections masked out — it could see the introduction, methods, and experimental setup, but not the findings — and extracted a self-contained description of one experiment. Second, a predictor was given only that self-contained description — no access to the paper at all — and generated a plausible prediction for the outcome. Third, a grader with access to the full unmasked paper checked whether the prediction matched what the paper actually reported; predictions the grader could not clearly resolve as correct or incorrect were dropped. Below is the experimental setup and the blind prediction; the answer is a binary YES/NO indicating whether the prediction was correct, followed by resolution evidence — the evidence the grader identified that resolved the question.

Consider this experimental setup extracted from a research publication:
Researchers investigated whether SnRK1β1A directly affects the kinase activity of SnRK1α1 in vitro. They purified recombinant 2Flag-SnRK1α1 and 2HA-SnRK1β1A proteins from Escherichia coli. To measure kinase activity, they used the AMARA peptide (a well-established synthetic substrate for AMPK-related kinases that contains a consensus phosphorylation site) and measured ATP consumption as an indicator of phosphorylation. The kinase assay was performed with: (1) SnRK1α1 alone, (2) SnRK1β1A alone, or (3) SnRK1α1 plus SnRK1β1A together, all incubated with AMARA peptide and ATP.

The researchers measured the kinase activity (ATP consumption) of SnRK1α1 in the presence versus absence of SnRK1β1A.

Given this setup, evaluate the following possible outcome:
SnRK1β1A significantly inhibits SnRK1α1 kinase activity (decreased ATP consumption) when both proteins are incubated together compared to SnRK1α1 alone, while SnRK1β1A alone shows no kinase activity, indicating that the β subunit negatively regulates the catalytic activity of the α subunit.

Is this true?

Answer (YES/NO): YES